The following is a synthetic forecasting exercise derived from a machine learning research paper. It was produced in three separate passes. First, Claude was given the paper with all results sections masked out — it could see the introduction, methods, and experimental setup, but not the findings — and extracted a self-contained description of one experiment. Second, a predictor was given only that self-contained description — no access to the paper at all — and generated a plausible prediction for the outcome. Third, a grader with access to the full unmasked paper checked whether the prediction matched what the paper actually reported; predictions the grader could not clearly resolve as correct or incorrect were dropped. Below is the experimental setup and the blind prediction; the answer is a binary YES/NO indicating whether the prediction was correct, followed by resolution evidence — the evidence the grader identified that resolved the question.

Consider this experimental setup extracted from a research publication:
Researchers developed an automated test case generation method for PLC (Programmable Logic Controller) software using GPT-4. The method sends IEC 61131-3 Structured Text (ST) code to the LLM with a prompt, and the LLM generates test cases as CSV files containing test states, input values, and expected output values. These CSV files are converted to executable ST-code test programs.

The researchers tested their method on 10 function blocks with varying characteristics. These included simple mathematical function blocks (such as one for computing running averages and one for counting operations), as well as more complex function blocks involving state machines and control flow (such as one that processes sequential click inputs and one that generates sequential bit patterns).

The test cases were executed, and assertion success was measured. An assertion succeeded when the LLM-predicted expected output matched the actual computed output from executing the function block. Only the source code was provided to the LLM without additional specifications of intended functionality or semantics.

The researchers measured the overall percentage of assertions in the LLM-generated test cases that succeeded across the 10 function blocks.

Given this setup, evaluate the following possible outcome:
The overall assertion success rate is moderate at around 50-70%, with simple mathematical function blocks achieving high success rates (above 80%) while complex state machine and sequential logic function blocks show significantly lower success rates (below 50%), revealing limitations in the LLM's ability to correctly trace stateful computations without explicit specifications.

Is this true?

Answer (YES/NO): NO